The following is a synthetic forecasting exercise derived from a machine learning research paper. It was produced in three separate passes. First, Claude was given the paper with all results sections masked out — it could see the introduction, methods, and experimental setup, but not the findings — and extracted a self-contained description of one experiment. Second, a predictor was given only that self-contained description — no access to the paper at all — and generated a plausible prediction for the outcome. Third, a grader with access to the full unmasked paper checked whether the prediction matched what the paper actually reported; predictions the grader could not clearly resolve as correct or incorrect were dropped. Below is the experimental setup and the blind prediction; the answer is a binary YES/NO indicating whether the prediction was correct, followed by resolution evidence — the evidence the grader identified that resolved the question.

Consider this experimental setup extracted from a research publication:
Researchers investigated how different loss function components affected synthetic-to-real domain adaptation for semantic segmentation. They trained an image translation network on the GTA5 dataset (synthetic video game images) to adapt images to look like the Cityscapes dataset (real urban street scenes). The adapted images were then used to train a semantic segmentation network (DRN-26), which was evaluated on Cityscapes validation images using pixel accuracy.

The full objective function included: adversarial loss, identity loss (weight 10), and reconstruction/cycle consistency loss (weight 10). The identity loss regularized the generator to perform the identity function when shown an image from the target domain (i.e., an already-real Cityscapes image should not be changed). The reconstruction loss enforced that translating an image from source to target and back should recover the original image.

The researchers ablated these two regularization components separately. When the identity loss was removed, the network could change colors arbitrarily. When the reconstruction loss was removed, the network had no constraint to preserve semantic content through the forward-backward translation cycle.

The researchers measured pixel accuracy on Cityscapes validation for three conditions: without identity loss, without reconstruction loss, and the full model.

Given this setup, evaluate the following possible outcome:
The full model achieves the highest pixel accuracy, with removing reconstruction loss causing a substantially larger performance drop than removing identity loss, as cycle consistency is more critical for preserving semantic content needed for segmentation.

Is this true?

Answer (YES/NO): YES